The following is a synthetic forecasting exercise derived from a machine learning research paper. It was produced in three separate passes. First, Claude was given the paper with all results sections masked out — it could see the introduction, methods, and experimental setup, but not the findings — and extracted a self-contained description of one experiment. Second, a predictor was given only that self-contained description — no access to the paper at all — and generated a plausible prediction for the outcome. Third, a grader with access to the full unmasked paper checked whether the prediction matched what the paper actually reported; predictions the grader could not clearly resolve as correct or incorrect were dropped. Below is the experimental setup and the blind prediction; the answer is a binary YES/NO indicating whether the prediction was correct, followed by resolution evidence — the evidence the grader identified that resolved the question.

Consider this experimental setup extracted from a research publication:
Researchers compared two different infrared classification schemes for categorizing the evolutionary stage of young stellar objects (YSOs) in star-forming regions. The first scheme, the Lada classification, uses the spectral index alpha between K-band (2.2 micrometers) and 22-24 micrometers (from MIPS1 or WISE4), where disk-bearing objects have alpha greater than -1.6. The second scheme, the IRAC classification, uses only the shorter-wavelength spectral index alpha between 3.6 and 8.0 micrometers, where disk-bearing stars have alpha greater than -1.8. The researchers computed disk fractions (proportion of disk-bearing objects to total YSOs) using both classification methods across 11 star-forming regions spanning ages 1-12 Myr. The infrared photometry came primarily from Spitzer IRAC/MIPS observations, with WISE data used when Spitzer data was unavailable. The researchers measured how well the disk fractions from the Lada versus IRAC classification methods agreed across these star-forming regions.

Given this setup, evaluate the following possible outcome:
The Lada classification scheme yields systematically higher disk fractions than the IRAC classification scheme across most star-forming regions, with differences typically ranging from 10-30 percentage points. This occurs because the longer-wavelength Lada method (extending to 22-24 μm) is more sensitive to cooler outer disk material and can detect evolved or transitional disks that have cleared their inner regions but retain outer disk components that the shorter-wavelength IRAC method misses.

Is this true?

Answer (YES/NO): NO